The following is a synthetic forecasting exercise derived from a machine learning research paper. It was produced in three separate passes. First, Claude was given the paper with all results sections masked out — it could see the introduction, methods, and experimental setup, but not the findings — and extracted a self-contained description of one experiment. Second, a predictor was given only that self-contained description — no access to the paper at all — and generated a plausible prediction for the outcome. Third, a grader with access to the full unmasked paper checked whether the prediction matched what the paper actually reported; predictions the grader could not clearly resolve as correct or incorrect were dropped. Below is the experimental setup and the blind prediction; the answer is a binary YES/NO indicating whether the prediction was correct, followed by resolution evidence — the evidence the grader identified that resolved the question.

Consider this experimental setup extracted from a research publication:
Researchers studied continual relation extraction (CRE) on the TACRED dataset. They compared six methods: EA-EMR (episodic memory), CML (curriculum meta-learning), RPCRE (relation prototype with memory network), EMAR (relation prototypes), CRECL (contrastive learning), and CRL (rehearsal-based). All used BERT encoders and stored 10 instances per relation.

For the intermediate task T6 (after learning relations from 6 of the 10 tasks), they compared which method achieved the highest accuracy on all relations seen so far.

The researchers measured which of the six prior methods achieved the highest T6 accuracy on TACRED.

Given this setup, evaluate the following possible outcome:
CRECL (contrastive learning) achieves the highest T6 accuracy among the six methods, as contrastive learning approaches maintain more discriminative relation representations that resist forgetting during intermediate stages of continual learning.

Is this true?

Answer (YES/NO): YES